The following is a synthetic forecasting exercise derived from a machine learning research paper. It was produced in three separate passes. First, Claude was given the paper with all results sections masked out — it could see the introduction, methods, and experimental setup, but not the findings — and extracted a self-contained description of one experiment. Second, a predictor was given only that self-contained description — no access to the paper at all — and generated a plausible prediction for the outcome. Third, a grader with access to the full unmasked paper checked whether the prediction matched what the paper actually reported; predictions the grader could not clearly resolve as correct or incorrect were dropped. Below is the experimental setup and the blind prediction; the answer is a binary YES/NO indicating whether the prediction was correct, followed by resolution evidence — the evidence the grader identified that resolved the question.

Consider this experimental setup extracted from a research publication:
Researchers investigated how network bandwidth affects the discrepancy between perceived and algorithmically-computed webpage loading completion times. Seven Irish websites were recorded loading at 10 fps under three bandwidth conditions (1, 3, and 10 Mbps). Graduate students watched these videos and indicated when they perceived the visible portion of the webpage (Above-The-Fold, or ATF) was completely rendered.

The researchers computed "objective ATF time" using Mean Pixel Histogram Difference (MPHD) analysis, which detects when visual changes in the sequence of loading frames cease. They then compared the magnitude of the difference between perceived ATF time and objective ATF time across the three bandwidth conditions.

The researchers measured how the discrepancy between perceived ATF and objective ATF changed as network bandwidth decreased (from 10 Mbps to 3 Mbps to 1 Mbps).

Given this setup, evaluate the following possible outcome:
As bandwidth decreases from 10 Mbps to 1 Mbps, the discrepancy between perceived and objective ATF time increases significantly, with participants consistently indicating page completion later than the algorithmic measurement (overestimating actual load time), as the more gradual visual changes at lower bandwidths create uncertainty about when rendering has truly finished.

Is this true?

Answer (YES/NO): NO